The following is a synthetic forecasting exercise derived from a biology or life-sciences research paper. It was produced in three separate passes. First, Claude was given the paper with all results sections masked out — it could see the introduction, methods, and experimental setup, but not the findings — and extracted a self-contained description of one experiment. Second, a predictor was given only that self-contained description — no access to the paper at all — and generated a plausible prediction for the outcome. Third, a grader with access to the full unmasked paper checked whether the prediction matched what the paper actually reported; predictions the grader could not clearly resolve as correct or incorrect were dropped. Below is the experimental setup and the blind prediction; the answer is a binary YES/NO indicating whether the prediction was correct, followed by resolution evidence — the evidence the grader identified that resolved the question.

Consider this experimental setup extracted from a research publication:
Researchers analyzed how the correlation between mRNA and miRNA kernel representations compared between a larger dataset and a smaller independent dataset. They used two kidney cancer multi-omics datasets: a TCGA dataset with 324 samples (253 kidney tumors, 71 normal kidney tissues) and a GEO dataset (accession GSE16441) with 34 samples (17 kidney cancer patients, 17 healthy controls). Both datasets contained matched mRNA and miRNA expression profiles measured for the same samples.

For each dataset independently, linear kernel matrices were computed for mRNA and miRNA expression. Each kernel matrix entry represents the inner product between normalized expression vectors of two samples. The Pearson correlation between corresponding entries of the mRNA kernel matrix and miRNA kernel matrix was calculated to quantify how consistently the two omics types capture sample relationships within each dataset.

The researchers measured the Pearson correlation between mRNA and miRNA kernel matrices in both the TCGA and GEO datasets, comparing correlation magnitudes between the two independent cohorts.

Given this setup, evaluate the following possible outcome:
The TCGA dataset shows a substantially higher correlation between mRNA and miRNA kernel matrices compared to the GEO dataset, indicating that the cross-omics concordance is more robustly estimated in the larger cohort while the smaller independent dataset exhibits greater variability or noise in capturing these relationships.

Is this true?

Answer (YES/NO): YES